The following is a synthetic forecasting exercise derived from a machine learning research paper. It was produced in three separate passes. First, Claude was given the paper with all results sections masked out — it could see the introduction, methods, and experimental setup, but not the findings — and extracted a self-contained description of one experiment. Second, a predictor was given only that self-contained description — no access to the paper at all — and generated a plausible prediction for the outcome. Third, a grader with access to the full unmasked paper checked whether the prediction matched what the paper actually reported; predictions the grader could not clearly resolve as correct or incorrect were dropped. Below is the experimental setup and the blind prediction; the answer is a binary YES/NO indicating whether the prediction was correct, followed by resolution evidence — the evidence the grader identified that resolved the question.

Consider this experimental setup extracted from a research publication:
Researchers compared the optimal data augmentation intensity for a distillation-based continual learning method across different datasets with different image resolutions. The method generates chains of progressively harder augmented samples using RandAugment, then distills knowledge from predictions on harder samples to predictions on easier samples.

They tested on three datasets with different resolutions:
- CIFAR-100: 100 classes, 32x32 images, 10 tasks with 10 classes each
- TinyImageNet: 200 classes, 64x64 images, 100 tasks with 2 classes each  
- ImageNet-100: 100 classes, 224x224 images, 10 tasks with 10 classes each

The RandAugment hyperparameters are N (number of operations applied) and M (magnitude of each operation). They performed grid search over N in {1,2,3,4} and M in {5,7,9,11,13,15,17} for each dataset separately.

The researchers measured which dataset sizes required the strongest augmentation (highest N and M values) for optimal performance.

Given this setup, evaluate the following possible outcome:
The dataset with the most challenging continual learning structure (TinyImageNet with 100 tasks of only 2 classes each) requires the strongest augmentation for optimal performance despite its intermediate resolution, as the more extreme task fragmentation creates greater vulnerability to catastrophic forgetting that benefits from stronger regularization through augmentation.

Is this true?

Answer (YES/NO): NO